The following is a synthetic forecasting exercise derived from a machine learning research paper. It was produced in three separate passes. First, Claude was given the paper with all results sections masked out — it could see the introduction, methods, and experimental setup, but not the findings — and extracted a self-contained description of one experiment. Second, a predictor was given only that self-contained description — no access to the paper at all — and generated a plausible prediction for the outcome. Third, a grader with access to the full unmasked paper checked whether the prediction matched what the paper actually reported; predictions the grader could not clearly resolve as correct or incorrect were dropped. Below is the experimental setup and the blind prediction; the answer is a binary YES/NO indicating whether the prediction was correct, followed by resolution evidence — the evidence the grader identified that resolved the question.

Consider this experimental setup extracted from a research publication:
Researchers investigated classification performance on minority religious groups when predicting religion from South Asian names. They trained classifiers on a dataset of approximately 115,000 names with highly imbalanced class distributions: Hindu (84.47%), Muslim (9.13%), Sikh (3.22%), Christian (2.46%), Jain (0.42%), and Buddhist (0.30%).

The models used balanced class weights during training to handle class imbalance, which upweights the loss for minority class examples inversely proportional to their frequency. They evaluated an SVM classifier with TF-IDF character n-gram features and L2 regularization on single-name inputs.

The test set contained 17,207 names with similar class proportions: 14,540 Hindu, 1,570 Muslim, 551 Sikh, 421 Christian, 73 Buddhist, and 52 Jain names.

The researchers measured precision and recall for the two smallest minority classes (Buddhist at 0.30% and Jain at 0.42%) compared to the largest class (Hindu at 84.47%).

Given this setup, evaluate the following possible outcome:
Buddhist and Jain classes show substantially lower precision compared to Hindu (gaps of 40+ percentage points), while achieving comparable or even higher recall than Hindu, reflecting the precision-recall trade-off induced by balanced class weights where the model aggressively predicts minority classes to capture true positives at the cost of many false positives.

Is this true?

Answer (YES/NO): NO